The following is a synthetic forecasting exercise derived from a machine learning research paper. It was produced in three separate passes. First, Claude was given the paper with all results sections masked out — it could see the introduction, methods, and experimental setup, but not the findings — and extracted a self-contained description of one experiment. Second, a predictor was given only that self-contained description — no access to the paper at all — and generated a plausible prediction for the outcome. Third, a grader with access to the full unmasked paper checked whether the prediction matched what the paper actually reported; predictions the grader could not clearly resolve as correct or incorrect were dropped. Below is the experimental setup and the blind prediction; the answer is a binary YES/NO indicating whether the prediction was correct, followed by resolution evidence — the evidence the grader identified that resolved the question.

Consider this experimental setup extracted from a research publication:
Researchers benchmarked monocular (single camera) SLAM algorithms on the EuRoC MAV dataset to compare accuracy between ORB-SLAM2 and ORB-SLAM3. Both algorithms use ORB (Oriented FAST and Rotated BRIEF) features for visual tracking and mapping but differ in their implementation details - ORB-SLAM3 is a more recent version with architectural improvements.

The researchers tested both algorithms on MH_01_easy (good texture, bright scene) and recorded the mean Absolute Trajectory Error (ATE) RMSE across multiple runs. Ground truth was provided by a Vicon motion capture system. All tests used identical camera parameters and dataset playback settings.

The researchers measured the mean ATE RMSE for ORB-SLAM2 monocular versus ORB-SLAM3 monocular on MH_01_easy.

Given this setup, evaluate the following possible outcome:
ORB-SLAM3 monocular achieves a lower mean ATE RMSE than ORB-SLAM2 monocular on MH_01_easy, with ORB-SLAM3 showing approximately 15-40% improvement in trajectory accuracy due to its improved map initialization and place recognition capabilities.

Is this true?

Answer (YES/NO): YES